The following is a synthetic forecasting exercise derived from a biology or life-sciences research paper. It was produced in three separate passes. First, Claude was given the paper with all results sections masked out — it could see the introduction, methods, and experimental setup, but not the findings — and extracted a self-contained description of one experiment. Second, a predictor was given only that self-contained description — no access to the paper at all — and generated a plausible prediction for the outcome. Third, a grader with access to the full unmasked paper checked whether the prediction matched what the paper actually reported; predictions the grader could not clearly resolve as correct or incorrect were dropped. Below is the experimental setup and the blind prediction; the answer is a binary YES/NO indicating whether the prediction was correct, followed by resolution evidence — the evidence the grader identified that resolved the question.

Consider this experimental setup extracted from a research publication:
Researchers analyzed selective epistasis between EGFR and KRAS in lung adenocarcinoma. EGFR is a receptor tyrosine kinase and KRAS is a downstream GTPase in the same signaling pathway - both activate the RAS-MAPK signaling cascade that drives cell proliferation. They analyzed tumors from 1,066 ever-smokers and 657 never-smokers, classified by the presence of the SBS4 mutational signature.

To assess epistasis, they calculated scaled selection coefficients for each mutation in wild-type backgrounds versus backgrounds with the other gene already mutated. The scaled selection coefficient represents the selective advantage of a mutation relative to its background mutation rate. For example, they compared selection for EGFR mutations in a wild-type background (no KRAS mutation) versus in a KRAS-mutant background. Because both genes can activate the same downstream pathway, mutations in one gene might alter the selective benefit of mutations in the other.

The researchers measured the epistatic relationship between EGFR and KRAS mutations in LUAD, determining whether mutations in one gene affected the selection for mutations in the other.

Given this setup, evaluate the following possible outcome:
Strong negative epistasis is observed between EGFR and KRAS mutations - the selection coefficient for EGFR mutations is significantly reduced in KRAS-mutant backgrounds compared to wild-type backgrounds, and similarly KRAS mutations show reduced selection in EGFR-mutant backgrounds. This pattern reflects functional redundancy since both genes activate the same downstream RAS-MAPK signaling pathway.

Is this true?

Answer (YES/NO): YES